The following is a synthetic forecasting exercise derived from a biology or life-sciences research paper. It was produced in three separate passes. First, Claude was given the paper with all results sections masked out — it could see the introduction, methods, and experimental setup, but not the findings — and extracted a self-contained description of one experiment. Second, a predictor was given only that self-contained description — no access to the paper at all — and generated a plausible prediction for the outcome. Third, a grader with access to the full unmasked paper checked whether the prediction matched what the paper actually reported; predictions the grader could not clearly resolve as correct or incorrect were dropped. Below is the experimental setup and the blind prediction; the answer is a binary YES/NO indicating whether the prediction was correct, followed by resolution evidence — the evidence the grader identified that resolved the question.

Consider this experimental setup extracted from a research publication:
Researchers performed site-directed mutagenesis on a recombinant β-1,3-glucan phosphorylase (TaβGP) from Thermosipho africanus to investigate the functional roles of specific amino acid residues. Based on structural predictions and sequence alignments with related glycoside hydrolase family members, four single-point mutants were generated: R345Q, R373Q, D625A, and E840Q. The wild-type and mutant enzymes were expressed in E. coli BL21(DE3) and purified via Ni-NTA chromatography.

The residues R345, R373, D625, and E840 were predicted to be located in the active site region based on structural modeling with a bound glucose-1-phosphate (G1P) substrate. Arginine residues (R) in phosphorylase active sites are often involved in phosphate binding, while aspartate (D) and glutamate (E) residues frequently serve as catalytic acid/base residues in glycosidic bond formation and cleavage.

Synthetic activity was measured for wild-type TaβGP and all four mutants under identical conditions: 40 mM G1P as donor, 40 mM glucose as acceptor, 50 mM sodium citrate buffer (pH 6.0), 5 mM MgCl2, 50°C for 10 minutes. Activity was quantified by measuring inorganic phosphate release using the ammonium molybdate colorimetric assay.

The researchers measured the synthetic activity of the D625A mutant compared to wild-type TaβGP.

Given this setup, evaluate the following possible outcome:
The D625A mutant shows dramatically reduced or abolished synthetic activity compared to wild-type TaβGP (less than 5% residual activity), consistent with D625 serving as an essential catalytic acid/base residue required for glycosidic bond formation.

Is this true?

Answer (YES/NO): YES